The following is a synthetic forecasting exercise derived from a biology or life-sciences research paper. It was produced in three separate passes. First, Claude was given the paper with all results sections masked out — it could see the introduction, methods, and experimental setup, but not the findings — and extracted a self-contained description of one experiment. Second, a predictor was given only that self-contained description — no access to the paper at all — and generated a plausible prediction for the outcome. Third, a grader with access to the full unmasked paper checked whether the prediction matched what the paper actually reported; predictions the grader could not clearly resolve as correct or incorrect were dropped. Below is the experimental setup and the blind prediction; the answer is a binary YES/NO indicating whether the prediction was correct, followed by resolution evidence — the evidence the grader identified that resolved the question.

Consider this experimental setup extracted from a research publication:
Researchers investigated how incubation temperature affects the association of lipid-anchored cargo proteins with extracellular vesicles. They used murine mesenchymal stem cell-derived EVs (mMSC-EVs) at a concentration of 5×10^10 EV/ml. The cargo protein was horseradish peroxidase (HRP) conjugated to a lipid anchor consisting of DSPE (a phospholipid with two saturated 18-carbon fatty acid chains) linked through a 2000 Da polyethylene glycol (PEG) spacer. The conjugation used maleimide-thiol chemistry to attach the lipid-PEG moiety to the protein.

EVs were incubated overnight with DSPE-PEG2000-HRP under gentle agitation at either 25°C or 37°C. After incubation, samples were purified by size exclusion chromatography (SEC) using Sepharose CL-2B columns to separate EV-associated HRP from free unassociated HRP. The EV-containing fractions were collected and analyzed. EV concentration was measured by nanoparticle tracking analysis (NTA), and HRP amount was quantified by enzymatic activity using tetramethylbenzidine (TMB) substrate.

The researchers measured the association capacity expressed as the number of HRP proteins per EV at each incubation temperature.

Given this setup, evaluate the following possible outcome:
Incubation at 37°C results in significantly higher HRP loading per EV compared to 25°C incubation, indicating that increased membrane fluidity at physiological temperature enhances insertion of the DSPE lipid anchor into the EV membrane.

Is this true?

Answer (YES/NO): YES